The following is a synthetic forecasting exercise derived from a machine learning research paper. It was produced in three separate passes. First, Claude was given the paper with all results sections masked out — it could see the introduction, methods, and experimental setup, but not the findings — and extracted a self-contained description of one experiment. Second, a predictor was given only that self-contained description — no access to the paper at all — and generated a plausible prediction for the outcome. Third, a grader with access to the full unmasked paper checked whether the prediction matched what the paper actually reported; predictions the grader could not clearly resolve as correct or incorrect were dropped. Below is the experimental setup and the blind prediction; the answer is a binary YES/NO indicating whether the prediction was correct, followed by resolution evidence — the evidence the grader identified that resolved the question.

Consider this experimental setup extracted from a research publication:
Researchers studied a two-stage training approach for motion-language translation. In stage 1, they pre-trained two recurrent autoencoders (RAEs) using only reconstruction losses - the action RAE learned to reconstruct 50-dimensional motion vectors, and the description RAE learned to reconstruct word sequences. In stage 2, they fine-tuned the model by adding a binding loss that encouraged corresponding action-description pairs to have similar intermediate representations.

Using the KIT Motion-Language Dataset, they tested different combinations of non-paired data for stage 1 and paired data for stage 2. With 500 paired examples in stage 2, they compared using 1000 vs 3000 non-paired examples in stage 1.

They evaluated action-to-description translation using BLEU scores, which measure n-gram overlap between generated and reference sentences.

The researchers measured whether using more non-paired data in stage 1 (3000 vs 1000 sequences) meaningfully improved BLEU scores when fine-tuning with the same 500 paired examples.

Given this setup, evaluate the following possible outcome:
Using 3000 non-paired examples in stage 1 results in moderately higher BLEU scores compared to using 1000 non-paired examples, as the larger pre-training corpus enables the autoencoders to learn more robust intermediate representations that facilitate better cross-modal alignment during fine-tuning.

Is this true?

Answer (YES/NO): NO